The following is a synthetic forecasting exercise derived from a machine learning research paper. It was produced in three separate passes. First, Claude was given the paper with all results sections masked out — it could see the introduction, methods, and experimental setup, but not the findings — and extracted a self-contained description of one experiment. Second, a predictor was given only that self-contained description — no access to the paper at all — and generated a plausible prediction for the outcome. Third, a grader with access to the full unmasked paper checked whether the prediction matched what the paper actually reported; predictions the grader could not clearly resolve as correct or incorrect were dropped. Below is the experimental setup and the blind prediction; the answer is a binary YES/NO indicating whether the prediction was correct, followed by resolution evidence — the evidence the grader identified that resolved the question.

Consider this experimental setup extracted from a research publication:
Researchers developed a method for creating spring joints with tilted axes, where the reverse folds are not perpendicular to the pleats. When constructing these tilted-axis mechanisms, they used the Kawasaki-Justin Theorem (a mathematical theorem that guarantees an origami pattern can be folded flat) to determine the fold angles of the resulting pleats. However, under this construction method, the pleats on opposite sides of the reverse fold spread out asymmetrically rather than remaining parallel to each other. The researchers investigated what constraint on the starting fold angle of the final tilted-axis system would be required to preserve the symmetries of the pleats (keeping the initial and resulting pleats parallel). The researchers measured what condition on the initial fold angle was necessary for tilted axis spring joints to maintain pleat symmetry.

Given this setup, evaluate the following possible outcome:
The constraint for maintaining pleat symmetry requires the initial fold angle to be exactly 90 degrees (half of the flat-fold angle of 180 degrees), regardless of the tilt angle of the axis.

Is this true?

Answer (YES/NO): NO